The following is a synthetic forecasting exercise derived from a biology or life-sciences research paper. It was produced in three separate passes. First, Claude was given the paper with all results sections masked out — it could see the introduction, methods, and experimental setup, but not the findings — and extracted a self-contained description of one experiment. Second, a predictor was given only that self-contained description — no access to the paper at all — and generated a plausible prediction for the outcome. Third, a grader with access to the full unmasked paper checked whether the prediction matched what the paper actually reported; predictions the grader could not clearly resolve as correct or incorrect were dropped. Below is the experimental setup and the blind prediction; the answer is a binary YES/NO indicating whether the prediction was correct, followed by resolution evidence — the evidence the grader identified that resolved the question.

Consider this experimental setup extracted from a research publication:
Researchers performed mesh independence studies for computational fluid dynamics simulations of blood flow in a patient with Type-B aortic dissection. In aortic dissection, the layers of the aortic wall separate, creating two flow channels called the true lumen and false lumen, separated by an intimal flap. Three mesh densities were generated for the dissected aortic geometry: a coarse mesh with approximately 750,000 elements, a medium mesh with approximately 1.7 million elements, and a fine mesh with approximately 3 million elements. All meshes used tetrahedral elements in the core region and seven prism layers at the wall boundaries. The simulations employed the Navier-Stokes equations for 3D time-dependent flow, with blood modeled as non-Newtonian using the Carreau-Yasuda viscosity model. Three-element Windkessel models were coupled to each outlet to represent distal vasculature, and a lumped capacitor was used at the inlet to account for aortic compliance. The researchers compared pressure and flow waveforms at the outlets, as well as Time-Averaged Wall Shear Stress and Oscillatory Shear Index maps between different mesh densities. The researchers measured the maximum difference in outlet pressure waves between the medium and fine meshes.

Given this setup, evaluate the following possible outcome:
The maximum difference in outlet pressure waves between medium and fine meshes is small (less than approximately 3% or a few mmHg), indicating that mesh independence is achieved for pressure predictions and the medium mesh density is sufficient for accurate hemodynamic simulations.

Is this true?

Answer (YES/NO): YES